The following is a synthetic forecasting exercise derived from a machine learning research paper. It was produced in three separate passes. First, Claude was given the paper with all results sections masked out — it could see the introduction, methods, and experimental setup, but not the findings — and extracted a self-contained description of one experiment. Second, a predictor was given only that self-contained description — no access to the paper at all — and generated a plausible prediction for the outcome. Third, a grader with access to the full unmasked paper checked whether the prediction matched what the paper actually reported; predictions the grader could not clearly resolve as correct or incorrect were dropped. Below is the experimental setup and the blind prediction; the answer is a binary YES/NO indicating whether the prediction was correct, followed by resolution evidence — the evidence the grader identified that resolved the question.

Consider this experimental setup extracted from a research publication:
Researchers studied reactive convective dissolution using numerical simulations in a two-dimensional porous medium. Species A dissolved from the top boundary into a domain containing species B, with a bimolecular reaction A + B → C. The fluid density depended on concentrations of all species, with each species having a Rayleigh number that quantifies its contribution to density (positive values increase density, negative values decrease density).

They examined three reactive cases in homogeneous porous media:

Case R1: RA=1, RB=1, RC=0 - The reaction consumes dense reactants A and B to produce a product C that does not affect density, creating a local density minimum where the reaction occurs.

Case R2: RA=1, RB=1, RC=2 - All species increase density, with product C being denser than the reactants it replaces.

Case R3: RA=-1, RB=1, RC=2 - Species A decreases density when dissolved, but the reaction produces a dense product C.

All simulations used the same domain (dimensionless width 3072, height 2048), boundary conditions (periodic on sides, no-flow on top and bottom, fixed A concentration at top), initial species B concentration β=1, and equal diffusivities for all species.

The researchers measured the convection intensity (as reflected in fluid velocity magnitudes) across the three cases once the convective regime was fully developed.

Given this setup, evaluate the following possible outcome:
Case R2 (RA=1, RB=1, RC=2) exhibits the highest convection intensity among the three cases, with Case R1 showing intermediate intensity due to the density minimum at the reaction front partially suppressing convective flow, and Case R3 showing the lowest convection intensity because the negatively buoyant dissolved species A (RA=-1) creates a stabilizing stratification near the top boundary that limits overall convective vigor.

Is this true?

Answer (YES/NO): NO